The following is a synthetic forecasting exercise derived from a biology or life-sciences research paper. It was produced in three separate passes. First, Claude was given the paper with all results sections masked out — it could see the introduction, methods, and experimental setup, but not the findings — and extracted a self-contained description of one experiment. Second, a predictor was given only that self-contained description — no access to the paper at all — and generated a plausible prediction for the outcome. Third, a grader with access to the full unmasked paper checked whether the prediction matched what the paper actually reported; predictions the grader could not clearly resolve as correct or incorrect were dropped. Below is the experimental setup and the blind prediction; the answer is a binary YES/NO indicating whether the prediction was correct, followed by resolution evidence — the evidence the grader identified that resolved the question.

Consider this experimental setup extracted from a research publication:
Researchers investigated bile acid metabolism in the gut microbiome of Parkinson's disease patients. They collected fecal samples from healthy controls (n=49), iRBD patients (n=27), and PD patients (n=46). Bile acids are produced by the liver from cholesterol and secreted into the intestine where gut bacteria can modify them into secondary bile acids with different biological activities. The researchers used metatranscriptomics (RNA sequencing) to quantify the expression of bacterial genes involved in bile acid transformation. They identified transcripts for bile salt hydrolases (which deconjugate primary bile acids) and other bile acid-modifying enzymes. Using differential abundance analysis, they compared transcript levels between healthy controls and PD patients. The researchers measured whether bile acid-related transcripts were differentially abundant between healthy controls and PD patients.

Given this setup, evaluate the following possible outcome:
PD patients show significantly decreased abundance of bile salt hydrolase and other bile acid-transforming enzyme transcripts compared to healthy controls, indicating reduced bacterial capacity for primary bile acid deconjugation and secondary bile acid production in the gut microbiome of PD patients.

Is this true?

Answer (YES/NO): YES